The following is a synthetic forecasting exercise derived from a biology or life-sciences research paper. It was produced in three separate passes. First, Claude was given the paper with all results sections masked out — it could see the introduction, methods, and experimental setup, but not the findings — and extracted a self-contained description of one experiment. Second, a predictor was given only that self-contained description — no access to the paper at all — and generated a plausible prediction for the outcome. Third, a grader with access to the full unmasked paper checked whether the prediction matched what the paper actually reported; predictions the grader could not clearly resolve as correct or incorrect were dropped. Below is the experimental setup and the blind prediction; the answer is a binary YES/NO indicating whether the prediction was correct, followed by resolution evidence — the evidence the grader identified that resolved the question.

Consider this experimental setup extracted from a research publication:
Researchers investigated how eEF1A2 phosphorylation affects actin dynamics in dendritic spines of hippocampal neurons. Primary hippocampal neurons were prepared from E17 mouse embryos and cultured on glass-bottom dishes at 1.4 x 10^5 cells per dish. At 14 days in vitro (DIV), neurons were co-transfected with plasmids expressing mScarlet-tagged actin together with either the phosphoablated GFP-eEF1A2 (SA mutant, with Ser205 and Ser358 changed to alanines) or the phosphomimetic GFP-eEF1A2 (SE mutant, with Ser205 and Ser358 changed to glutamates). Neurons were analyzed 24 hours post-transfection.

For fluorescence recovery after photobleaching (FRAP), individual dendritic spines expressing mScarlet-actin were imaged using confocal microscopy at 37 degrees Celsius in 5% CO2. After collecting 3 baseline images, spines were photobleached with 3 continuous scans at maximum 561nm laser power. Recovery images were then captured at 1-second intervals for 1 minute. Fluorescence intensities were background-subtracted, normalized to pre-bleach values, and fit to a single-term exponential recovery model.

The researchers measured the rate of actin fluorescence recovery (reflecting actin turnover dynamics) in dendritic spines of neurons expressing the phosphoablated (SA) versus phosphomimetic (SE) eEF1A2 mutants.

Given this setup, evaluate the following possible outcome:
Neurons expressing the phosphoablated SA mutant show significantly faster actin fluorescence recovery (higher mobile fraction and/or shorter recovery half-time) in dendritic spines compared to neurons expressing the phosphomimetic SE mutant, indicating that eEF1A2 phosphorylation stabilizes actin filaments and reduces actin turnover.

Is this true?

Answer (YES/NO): NO